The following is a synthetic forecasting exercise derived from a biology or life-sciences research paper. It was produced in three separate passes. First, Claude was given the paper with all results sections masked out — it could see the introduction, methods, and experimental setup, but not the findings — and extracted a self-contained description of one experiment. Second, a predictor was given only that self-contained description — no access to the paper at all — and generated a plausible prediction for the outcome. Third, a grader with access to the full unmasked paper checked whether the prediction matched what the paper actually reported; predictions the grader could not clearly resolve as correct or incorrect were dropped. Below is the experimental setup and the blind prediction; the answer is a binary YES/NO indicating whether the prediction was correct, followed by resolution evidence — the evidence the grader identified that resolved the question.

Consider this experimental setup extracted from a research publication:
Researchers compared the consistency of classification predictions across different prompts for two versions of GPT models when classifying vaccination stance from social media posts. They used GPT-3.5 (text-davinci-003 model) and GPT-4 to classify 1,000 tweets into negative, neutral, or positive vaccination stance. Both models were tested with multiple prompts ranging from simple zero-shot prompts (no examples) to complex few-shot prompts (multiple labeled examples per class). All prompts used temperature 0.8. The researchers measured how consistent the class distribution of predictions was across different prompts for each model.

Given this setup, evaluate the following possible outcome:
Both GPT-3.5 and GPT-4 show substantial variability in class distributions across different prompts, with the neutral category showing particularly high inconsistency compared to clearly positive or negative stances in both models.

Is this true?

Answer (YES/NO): NO